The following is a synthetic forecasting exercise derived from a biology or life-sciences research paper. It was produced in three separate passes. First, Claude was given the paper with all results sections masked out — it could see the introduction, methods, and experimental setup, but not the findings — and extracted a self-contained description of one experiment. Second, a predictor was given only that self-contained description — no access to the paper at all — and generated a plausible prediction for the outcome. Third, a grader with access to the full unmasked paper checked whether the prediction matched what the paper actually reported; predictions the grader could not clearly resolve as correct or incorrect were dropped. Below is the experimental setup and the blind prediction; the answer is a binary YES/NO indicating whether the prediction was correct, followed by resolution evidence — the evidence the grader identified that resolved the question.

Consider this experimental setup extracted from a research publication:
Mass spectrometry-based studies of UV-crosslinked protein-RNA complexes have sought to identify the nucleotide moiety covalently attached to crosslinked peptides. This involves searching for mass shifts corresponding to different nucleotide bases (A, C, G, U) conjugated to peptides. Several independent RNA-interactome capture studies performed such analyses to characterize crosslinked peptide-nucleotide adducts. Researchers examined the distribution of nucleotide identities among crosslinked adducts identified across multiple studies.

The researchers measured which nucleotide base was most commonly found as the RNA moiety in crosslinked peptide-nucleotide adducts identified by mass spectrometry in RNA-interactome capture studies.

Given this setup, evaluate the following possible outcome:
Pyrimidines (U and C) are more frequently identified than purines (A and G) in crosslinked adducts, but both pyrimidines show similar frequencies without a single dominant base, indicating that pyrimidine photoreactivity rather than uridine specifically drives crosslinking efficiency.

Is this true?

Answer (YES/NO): NO